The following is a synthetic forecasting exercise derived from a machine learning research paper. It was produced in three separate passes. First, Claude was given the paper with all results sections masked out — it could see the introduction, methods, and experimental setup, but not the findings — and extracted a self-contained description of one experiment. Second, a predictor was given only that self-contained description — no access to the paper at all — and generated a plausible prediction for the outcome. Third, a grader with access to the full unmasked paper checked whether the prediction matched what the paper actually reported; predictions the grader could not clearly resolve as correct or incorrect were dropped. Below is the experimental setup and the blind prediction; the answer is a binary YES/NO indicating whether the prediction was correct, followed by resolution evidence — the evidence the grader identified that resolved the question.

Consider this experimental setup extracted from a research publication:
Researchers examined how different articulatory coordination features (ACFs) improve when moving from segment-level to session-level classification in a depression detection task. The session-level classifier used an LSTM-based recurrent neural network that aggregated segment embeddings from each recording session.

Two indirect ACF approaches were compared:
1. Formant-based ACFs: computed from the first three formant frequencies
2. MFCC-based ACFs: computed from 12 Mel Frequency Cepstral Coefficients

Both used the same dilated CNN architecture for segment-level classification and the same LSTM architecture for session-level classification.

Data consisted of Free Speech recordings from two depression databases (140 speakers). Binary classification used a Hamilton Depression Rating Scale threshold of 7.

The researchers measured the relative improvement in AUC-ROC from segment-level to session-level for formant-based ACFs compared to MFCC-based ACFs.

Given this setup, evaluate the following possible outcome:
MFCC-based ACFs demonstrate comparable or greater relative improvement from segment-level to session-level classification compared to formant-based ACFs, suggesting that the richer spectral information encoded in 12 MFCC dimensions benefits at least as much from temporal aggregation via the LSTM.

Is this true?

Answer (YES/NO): NO